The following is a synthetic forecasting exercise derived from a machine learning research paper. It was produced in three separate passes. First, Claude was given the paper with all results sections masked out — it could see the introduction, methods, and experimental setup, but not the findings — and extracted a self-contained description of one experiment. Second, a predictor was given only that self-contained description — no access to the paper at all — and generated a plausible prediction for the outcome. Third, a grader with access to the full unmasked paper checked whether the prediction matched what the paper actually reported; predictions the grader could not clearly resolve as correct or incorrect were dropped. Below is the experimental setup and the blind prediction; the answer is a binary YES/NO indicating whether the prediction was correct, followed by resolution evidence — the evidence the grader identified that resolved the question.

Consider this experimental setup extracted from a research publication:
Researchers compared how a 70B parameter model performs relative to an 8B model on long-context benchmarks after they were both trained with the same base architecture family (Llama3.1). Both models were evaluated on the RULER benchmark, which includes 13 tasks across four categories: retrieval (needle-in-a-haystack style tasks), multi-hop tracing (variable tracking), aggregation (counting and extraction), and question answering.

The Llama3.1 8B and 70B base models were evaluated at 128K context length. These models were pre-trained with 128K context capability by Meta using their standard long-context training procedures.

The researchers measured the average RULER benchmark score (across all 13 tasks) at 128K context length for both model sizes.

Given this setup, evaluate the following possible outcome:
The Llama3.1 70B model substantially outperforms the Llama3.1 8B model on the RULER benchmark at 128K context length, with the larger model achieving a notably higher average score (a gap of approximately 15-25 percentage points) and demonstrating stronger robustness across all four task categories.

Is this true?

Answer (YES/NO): NO